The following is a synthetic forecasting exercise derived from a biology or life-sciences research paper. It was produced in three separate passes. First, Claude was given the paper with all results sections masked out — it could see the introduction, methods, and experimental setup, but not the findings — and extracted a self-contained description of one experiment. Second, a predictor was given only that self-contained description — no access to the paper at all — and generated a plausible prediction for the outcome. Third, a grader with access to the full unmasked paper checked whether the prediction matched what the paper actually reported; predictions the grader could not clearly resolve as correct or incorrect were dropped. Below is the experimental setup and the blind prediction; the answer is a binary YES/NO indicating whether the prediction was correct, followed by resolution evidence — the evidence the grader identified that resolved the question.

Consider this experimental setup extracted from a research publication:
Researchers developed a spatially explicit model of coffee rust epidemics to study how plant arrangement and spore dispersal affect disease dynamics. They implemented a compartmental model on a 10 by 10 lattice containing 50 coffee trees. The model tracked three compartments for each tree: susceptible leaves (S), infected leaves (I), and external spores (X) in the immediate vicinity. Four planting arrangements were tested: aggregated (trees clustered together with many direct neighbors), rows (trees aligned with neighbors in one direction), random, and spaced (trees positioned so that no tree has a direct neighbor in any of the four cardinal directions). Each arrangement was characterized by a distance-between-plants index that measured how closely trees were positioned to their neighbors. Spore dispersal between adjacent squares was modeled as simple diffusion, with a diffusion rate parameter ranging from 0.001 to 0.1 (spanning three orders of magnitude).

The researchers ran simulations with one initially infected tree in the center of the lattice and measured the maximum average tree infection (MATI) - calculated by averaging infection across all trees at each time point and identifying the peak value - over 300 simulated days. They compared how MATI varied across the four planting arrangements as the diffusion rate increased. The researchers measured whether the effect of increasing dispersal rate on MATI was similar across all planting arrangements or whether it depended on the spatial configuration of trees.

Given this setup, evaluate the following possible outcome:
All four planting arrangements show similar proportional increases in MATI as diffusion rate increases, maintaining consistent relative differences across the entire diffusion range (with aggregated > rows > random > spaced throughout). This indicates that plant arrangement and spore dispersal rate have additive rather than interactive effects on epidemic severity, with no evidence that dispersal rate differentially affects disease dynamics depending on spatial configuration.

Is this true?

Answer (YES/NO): NO